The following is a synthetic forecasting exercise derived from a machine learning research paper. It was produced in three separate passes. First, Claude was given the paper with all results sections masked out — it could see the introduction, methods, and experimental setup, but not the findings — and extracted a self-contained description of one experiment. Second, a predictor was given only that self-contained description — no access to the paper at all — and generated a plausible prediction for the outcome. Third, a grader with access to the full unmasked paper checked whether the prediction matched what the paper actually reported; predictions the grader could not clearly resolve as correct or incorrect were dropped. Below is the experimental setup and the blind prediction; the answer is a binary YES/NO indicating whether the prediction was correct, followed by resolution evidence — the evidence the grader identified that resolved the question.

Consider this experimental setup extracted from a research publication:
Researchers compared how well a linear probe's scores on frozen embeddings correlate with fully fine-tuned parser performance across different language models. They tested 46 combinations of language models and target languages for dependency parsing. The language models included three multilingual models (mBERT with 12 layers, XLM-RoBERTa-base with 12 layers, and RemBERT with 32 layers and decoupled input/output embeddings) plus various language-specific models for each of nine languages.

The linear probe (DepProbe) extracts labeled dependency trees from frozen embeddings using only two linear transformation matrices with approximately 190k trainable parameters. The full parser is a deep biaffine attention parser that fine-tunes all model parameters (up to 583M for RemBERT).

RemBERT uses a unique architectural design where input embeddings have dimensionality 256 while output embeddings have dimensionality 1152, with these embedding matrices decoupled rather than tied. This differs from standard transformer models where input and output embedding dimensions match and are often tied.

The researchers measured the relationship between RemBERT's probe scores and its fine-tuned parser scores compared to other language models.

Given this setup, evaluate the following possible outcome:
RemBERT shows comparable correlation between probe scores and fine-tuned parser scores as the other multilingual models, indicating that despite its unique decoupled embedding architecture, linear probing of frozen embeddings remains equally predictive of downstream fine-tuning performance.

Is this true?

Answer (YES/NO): NO